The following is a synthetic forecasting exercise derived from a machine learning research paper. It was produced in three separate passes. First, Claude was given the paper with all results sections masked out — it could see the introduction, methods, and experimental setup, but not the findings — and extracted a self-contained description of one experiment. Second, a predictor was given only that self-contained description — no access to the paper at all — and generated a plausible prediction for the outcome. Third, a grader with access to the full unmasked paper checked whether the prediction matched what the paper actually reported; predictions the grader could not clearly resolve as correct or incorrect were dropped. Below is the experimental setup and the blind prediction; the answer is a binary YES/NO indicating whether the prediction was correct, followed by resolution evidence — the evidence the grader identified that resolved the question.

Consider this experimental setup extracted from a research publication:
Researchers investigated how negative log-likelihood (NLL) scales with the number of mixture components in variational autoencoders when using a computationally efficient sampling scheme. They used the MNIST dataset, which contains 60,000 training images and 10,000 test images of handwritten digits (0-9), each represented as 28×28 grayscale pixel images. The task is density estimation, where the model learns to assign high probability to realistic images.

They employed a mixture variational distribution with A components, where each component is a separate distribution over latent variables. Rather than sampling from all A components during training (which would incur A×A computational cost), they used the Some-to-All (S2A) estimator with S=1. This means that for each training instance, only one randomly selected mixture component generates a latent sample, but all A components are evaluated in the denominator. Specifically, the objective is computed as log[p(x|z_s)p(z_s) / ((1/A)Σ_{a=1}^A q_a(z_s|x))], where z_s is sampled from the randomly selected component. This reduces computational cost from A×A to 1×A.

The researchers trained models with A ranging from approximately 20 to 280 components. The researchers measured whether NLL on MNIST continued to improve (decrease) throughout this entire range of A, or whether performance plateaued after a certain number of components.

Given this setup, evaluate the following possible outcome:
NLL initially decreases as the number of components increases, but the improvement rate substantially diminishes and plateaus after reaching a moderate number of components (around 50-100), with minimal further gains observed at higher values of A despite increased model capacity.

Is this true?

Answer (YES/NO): NO